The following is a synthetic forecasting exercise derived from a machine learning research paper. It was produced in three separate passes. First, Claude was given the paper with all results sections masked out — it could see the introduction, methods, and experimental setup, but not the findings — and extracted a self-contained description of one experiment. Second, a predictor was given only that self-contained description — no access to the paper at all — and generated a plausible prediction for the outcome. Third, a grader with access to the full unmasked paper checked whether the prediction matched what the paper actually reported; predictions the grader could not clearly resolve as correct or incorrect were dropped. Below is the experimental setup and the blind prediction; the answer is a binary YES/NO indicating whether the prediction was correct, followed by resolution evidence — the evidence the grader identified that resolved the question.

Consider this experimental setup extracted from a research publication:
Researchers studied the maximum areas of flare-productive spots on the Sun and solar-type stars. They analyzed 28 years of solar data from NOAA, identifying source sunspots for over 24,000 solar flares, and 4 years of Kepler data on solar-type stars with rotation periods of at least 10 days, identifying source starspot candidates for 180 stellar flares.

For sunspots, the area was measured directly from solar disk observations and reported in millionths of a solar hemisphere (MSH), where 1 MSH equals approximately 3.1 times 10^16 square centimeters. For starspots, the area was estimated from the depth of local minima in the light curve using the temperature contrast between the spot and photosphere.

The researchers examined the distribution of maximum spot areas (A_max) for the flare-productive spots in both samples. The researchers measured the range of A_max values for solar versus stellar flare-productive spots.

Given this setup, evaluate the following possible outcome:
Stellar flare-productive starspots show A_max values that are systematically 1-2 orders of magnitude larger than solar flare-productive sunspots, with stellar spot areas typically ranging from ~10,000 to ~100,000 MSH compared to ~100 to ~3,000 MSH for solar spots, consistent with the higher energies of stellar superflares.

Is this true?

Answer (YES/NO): NO